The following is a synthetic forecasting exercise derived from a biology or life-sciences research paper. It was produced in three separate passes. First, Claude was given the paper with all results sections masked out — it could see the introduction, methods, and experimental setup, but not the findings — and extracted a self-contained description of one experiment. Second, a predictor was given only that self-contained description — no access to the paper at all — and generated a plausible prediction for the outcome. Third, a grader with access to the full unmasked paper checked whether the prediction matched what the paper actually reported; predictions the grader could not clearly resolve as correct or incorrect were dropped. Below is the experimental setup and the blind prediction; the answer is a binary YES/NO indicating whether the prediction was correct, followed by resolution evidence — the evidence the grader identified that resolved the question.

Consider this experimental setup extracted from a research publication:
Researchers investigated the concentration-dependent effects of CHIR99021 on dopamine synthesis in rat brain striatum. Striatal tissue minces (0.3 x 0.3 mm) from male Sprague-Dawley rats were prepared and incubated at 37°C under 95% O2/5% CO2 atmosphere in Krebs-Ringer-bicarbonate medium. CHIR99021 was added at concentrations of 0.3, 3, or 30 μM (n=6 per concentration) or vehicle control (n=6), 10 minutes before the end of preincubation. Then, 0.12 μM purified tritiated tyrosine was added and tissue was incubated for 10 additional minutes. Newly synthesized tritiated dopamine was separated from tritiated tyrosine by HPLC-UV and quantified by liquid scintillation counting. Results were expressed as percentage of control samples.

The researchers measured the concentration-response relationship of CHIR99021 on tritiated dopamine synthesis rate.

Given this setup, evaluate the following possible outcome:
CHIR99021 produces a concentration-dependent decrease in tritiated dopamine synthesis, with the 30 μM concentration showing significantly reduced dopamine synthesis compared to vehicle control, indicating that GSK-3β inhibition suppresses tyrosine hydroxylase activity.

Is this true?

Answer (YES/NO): NO